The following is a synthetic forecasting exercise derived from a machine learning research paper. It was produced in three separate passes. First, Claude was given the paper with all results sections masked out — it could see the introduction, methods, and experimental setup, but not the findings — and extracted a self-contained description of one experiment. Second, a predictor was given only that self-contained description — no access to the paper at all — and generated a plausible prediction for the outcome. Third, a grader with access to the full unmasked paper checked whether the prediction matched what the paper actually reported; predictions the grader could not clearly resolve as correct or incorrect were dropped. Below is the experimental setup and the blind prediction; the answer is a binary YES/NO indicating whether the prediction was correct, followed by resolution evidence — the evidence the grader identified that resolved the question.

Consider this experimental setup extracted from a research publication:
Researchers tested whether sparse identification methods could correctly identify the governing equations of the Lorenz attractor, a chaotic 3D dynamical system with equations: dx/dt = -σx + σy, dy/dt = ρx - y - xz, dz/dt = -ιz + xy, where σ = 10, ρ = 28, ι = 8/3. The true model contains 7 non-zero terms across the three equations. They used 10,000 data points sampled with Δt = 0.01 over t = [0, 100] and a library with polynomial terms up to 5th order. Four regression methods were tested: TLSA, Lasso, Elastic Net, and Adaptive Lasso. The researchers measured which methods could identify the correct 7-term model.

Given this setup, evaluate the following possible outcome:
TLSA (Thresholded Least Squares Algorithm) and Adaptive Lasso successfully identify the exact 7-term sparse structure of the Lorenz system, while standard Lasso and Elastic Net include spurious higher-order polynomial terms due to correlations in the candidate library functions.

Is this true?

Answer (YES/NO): NO